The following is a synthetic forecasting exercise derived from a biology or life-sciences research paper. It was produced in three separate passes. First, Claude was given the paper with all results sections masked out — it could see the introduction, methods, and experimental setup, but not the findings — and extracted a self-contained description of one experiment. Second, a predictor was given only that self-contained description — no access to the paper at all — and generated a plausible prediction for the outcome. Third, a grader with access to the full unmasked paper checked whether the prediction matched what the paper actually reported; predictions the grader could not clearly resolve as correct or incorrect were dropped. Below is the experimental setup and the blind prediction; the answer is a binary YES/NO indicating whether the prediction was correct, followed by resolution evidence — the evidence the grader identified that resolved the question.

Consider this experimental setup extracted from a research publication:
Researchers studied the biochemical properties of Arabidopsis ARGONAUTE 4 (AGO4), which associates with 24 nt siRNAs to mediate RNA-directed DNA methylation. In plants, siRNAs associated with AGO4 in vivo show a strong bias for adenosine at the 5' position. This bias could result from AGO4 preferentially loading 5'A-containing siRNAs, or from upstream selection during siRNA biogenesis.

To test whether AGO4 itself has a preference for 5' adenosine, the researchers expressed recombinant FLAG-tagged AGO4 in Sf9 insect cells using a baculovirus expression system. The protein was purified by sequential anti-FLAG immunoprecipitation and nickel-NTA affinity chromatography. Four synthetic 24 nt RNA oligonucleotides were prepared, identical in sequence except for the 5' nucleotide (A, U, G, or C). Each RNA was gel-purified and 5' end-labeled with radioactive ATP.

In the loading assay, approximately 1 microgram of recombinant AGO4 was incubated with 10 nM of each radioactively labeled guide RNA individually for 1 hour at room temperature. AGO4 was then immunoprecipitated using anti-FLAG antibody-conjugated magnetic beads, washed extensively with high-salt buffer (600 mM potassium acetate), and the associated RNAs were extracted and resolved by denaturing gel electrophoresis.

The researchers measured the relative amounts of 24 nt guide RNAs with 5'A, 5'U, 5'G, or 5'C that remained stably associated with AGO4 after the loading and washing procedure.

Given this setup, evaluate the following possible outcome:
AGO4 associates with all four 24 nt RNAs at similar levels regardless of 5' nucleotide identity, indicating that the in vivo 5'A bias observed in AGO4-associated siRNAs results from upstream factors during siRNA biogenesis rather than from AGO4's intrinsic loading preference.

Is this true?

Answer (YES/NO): YES